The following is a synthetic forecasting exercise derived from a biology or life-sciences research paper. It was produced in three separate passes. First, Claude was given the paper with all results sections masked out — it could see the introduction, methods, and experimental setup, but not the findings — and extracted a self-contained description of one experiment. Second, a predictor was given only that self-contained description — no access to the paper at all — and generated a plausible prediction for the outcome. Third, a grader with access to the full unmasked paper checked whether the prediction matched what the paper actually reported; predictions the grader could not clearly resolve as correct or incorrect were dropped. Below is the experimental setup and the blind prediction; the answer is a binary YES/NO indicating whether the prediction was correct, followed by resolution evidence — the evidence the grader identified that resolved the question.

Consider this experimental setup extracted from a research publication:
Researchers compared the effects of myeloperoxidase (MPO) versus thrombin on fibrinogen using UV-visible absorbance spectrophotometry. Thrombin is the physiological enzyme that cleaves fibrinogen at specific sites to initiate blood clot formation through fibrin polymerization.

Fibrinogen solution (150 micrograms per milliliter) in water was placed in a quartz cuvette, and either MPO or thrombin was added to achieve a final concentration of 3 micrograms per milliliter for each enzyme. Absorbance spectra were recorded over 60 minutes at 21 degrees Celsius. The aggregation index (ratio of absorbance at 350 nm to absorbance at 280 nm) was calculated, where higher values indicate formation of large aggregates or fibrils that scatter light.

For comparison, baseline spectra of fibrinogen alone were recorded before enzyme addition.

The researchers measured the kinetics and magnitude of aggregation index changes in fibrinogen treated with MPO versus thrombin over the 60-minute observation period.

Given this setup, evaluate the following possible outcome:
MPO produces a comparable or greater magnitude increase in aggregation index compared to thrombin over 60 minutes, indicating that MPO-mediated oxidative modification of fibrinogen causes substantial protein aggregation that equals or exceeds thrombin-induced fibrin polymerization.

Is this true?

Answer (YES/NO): NO